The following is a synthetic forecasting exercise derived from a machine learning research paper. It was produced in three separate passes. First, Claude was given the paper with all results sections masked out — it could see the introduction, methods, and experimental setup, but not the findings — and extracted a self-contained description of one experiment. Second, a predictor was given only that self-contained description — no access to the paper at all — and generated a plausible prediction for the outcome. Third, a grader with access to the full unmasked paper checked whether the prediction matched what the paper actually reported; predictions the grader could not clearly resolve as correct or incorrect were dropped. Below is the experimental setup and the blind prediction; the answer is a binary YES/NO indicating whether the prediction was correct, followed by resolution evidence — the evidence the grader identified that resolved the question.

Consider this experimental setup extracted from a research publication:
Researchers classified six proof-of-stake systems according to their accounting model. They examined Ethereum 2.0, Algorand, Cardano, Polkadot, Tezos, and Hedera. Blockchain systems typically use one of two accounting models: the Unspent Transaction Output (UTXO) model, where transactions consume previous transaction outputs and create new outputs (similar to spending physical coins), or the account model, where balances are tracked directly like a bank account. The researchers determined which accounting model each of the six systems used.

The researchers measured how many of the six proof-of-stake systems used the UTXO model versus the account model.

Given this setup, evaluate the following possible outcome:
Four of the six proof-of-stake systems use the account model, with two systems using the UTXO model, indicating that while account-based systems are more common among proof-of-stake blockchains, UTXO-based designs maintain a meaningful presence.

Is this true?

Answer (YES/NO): NO